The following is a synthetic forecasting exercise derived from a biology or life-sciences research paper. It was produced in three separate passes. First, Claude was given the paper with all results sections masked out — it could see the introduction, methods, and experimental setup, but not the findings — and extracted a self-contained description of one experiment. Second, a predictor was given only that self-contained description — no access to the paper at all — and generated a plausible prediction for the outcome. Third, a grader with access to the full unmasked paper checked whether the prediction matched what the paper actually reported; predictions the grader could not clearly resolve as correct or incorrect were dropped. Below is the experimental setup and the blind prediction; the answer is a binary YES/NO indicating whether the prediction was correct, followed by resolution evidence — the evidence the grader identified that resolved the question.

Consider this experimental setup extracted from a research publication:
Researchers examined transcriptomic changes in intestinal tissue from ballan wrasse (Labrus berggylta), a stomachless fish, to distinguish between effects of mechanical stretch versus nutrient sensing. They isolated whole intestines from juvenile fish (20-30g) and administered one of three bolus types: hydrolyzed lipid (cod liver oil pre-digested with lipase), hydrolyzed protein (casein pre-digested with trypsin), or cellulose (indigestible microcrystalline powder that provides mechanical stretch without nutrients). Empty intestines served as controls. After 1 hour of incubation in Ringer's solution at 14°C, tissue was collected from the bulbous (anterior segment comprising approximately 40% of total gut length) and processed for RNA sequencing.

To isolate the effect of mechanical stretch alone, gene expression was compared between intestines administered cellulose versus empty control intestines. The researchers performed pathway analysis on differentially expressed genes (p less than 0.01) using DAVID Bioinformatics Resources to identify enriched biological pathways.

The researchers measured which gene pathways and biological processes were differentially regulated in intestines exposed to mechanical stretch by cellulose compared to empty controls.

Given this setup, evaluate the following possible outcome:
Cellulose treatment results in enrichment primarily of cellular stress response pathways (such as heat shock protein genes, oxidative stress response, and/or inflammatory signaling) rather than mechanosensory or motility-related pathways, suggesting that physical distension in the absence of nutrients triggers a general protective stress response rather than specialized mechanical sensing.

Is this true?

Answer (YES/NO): NO